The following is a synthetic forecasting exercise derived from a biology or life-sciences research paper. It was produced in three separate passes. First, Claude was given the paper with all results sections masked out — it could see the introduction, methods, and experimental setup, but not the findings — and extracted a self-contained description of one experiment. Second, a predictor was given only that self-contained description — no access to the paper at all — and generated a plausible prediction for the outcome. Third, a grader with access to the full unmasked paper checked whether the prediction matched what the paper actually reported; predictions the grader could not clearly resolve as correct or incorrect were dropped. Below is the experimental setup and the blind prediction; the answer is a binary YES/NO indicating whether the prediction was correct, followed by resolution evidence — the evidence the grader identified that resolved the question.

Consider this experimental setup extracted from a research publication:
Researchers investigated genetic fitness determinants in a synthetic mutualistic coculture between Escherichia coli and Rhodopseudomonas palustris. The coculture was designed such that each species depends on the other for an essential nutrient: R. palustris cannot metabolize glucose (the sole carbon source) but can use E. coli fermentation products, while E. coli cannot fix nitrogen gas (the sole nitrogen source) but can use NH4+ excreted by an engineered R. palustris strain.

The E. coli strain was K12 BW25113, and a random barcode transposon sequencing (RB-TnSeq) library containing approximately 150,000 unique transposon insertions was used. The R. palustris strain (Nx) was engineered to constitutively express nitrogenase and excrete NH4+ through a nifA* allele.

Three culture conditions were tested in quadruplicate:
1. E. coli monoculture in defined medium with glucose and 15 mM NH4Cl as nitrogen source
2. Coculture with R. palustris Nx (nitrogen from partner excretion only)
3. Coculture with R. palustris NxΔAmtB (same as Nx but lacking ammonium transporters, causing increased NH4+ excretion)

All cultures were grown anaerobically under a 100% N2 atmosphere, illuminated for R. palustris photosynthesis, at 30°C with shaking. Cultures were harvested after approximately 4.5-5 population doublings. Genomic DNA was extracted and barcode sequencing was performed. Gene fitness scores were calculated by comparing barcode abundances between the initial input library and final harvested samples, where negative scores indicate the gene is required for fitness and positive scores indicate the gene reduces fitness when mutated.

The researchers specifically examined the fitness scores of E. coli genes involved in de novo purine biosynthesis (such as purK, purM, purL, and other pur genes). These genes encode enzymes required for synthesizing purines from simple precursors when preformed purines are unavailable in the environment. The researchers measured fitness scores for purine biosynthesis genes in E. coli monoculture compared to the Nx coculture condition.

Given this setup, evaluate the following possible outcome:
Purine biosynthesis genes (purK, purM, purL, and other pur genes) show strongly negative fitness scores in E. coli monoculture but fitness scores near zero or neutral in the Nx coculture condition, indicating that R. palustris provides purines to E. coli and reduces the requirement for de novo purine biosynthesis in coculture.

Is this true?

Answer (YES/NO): YES